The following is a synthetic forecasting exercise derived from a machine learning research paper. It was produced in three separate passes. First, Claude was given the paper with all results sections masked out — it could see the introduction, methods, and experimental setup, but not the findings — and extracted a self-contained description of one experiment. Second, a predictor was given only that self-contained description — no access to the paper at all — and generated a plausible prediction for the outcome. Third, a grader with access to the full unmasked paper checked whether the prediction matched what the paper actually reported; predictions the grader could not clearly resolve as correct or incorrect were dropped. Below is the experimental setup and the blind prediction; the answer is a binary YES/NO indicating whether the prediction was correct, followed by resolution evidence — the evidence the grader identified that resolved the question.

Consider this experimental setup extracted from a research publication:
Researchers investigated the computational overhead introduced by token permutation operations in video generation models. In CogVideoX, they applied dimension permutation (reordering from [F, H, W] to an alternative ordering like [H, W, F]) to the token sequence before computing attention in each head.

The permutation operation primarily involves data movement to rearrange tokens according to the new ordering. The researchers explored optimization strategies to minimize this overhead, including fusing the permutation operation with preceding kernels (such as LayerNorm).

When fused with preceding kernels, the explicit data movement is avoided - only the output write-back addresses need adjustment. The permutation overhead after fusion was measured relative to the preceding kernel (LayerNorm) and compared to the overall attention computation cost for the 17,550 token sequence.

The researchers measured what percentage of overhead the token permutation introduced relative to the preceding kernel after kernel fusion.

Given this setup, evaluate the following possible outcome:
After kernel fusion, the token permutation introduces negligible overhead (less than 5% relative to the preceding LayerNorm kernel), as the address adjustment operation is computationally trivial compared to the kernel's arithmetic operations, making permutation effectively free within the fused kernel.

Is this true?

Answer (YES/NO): YES